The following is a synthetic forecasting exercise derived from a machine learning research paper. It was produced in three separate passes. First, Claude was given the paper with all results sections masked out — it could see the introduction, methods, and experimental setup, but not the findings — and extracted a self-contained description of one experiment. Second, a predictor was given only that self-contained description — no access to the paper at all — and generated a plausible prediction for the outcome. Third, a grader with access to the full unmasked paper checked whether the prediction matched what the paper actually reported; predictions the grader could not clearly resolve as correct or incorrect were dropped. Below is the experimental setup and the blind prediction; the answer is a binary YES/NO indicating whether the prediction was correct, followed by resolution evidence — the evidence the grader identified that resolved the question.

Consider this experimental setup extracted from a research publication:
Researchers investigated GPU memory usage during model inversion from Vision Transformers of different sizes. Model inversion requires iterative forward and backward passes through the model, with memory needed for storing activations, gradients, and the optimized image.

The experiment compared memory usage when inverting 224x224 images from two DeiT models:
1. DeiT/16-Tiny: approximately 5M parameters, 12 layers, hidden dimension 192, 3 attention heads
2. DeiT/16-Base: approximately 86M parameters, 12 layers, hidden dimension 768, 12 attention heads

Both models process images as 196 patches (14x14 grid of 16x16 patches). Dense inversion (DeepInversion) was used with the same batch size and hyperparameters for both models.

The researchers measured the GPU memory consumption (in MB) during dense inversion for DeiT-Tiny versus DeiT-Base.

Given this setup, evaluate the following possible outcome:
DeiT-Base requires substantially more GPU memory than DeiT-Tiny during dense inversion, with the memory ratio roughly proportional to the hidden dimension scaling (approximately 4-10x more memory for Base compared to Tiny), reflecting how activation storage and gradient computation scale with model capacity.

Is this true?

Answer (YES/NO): NO